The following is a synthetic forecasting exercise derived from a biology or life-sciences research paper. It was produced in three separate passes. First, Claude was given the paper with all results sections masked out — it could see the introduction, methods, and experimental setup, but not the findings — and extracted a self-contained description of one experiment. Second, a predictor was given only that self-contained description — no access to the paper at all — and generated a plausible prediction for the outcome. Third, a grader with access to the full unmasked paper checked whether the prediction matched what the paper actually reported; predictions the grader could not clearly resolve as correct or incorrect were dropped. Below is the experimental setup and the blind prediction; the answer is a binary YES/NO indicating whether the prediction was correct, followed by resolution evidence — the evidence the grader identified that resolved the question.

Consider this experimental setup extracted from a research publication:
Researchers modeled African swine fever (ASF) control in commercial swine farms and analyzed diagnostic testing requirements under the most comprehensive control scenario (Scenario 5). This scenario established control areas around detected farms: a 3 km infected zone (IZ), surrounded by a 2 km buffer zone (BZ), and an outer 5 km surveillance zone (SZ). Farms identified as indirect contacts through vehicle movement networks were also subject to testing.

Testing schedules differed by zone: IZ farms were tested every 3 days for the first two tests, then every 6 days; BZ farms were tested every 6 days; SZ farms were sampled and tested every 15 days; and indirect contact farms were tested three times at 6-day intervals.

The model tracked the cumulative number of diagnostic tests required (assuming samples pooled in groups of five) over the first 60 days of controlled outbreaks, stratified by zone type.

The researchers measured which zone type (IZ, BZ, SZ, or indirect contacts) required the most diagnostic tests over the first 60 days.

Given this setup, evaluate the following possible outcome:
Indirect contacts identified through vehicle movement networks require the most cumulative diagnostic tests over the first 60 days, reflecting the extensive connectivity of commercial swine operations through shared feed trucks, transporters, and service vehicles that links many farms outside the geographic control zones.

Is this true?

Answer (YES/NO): NO